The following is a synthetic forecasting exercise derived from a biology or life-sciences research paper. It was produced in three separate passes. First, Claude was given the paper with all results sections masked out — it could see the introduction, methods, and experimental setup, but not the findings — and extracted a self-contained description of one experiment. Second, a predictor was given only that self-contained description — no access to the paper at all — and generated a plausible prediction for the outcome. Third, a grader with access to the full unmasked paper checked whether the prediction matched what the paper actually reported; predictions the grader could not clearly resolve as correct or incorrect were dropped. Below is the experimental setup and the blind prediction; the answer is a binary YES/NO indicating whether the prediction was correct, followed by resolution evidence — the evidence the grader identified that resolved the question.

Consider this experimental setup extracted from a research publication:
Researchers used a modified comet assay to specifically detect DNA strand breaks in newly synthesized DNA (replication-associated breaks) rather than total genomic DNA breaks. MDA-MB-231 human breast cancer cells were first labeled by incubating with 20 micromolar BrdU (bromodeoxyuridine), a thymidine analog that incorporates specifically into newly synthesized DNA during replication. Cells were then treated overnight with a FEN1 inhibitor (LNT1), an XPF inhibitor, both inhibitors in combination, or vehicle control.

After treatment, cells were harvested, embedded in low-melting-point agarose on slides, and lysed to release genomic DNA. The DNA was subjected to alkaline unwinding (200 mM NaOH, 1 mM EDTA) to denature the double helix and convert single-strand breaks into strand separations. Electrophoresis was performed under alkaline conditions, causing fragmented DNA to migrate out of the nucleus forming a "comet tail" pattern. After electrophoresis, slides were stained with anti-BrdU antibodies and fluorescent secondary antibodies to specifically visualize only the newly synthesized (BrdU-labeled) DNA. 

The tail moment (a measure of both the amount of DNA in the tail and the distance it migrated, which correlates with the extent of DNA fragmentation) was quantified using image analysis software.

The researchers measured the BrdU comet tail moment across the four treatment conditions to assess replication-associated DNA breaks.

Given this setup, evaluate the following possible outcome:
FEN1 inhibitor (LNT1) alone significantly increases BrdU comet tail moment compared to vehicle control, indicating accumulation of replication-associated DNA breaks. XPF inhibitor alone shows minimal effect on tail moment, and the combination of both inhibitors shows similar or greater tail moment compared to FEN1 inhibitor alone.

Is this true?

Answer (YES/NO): NO